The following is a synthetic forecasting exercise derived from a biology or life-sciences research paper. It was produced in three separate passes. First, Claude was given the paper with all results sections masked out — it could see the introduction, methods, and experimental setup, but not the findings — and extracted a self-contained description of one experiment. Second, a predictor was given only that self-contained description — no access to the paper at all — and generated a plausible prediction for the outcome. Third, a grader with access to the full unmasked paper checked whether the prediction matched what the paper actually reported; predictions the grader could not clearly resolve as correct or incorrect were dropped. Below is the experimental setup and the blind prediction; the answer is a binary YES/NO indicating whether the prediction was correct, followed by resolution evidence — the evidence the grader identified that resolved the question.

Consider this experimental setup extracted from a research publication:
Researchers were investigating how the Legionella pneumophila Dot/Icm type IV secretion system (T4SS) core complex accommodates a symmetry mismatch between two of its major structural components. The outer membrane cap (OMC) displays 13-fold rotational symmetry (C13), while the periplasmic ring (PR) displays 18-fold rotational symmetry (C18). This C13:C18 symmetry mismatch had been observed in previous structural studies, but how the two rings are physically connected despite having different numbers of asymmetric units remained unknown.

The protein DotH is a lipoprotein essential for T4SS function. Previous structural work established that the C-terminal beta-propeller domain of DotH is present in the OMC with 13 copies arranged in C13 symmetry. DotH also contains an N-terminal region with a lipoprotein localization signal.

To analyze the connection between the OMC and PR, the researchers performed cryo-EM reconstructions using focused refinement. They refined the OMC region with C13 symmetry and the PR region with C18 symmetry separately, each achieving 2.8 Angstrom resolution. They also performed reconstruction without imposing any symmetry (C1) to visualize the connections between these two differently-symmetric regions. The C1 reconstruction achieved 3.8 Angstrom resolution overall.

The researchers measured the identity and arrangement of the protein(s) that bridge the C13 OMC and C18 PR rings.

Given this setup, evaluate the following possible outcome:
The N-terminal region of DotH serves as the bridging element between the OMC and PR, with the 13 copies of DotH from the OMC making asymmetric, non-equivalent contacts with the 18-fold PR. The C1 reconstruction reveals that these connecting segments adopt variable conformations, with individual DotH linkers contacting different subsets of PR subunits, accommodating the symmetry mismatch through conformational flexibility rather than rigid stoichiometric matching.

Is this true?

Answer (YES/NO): NO